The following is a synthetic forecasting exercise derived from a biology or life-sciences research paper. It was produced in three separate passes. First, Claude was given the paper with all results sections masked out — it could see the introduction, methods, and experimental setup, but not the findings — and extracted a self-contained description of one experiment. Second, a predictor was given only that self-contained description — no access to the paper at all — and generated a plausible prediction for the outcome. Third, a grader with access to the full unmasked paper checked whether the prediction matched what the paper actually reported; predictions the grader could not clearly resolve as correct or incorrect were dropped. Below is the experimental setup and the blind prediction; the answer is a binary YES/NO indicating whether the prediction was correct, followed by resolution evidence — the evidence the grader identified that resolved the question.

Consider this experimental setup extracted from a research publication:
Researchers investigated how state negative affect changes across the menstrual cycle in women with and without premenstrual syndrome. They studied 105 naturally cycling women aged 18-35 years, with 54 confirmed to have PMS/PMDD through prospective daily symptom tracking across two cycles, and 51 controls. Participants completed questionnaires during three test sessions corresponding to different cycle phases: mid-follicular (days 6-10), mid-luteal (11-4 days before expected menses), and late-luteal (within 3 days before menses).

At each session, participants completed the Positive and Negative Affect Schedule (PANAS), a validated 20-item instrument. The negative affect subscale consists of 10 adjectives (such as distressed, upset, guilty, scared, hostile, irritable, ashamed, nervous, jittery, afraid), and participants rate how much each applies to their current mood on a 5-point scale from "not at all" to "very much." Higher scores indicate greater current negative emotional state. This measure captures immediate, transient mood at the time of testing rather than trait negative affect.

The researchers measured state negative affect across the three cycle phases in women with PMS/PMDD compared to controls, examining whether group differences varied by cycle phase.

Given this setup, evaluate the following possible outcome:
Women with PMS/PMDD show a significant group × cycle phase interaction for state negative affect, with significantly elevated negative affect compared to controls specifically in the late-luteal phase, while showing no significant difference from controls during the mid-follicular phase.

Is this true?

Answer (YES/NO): NO